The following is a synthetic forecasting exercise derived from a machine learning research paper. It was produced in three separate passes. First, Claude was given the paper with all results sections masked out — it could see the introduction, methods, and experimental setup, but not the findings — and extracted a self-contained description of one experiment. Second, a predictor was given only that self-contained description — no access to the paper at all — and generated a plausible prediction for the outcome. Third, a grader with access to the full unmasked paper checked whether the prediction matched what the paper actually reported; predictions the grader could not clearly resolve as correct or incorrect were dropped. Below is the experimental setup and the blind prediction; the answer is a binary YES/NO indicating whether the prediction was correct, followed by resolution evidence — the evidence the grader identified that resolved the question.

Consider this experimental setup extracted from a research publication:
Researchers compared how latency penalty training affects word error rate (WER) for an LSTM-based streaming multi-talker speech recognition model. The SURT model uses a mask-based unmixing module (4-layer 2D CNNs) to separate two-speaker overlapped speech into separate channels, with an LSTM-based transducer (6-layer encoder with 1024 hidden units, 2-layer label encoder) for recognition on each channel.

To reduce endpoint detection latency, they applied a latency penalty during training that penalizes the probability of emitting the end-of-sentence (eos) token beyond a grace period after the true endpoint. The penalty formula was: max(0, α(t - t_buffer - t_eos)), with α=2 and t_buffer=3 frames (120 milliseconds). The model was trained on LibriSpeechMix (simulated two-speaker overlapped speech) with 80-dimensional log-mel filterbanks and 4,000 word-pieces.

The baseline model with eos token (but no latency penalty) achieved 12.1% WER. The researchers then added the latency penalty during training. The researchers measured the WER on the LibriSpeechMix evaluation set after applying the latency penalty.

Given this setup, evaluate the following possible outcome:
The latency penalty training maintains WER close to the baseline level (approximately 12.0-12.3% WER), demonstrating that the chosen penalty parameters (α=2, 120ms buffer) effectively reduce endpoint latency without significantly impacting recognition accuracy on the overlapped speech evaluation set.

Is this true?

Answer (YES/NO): NO